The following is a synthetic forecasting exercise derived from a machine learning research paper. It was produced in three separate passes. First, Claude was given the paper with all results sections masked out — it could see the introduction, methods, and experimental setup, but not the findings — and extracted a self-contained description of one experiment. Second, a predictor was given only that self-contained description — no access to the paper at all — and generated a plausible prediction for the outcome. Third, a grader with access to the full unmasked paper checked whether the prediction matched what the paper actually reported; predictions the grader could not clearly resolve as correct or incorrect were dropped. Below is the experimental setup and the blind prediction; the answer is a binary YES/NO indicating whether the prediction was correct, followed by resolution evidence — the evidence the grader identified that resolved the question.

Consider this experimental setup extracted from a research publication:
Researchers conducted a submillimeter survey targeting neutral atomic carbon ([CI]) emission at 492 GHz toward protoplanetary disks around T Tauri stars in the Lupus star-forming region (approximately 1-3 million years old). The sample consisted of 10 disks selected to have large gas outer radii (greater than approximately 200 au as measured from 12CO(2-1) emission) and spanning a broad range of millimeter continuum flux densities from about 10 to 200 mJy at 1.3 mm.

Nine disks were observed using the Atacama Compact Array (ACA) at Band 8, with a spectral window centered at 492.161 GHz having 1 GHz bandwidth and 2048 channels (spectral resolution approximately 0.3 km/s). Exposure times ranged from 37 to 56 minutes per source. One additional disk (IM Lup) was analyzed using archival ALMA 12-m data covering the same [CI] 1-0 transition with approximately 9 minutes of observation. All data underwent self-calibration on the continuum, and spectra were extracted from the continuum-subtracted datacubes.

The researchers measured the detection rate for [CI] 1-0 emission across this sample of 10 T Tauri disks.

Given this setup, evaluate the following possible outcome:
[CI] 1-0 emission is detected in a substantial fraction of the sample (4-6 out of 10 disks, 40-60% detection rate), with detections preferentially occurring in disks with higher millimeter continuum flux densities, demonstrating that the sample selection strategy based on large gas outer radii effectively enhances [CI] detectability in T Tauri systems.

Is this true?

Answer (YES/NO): NO